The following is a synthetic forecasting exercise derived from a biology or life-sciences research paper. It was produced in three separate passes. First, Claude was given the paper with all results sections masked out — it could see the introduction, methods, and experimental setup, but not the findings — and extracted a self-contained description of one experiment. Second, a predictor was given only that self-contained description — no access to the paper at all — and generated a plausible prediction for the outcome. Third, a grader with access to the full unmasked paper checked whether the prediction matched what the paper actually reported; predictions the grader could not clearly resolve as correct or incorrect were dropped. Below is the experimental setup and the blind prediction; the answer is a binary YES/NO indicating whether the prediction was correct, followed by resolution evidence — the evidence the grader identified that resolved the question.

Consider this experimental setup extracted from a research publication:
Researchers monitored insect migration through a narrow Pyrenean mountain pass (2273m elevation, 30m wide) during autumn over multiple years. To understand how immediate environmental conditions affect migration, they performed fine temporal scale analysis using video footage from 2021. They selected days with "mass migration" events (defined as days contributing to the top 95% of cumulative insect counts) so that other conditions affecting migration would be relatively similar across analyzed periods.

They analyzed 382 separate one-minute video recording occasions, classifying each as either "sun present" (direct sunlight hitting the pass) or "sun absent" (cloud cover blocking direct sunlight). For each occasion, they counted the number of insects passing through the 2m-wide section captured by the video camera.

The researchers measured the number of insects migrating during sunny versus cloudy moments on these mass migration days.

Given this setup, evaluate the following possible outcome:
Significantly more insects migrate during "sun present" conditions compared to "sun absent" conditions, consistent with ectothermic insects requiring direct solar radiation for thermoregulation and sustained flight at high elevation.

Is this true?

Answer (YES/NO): YES